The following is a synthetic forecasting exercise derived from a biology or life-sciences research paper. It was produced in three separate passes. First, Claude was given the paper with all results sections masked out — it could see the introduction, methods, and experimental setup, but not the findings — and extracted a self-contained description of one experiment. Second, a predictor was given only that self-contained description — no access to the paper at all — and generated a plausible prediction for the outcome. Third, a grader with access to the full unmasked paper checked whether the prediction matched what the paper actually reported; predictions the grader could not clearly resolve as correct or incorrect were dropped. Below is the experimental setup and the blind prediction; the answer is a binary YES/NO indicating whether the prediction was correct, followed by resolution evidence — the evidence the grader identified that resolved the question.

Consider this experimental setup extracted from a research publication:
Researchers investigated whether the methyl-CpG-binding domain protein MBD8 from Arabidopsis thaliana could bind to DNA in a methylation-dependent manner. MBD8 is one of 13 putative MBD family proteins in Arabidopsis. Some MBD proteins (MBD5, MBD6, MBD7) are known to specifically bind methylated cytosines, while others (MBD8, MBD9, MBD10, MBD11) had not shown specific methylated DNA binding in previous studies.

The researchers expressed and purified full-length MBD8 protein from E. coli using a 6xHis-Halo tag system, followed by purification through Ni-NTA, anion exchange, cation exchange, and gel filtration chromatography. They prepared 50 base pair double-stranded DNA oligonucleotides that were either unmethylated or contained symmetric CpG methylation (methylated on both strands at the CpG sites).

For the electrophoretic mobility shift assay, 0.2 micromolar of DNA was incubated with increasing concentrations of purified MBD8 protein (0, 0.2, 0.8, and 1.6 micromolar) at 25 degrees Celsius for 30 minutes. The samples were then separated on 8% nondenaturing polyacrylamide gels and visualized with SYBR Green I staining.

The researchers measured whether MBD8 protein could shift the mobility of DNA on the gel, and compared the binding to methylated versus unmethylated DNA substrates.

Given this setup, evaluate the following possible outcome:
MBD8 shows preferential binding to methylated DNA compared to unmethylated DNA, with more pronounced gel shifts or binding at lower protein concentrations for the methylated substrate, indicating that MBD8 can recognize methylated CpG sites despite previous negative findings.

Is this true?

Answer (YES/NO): NO